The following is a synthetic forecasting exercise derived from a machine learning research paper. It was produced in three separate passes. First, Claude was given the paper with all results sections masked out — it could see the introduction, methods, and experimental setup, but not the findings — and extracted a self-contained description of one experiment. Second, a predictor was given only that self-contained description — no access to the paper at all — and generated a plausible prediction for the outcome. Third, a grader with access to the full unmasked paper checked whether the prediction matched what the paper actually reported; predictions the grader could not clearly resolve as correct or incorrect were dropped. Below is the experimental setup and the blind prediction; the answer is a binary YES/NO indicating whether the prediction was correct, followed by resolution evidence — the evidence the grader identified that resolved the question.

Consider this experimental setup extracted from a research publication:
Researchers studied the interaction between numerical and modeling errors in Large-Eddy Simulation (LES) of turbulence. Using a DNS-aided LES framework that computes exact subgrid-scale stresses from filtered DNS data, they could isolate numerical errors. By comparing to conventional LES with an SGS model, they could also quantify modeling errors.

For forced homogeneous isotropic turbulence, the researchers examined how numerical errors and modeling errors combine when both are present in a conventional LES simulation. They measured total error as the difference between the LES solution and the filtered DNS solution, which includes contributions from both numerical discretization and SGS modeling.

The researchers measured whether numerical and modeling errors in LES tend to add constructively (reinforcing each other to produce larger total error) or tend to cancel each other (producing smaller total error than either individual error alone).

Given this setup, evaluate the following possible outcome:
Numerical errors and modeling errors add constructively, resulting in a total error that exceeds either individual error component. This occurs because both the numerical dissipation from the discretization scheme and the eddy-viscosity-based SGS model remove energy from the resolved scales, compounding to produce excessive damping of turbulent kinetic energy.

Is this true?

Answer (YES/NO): NO